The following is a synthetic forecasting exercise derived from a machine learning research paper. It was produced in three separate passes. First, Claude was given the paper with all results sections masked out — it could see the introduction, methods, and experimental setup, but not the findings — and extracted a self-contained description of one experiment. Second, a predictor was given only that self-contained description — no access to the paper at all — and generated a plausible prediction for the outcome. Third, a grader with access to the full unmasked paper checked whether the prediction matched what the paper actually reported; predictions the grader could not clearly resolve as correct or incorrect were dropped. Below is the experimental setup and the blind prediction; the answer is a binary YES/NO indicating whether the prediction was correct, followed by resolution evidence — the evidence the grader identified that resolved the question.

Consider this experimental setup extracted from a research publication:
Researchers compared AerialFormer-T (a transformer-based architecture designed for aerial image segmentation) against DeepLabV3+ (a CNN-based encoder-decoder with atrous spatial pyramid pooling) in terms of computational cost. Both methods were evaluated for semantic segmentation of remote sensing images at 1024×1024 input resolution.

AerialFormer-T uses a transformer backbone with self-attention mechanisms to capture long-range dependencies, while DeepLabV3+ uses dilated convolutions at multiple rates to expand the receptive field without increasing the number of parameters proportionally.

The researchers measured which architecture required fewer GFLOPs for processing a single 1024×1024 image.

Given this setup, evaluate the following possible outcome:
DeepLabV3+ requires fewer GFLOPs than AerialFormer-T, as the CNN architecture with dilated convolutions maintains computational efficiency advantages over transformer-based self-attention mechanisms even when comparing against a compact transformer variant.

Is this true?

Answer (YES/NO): NO